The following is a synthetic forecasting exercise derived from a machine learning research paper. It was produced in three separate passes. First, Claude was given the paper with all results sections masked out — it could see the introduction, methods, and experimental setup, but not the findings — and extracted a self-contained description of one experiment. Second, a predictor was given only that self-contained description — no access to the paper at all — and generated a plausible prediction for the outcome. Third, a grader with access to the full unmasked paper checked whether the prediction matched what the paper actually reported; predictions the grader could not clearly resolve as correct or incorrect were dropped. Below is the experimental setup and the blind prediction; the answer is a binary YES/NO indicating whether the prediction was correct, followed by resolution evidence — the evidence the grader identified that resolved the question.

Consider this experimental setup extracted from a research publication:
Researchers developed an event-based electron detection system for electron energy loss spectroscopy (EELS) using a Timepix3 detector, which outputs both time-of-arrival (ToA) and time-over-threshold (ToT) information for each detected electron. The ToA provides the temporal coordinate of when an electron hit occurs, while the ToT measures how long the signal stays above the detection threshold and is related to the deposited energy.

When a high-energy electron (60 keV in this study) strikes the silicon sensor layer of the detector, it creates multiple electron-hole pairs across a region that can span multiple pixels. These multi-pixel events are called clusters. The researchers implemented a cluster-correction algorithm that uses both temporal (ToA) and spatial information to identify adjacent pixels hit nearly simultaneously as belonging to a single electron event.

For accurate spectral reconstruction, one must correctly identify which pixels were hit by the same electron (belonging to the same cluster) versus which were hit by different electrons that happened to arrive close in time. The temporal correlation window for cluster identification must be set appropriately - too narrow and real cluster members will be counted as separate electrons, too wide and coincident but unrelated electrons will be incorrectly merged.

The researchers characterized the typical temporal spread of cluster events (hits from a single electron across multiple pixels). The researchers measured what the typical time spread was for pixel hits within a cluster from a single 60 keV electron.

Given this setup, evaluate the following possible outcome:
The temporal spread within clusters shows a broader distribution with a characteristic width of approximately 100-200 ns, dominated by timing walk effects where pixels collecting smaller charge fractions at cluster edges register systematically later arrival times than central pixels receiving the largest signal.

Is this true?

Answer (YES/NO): NO